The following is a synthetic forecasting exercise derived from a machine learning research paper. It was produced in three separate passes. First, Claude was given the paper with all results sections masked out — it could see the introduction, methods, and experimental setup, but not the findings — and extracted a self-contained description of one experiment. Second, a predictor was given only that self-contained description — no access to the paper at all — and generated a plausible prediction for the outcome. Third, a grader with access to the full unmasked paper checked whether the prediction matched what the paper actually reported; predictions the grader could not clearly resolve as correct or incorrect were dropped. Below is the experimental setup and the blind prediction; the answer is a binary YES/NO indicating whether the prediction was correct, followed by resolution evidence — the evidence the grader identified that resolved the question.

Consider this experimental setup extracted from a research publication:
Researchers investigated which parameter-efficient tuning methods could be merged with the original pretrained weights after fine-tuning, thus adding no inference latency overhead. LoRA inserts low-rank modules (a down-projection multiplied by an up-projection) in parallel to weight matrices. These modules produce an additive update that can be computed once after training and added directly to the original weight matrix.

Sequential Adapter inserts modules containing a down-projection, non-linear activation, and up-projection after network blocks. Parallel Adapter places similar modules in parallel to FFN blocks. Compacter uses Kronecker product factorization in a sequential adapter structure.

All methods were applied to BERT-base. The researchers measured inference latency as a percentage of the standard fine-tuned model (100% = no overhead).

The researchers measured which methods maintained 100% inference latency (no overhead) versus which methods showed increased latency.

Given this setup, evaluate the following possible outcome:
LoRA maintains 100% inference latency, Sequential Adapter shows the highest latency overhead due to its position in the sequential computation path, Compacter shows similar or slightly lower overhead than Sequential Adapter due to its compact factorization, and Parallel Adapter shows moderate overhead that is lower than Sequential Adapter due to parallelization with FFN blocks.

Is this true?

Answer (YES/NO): NO